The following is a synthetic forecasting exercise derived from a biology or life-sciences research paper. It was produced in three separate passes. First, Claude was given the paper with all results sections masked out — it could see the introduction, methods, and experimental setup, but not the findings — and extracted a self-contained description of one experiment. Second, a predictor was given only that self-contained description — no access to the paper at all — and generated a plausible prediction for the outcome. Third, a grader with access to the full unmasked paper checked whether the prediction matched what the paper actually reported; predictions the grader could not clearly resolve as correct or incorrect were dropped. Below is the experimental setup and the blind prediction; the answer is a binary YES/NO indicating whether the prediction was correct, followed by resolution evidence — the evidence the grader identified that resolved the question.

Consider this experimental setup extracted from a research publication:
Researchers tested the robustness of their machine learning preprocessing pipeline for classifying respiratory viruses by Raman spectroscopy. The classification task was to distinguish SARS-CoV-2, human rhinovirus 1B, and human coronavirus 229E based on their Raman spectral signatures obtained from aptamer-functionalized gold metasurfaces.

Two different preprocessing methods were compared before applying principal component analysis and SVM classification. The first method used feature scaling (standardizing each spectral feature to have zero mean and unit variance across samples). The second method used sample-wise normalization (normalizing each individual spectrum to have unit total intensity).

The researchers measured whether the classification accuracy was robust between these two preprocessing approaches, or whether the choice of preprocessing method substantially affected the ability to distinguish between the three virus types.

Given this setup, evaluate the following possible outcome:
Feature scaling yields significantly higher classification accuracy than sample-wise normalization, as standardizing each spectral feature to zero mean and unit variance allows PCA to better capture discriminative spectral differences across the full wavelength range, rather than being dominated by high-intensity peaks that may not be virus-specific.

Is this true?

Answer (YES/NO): NO